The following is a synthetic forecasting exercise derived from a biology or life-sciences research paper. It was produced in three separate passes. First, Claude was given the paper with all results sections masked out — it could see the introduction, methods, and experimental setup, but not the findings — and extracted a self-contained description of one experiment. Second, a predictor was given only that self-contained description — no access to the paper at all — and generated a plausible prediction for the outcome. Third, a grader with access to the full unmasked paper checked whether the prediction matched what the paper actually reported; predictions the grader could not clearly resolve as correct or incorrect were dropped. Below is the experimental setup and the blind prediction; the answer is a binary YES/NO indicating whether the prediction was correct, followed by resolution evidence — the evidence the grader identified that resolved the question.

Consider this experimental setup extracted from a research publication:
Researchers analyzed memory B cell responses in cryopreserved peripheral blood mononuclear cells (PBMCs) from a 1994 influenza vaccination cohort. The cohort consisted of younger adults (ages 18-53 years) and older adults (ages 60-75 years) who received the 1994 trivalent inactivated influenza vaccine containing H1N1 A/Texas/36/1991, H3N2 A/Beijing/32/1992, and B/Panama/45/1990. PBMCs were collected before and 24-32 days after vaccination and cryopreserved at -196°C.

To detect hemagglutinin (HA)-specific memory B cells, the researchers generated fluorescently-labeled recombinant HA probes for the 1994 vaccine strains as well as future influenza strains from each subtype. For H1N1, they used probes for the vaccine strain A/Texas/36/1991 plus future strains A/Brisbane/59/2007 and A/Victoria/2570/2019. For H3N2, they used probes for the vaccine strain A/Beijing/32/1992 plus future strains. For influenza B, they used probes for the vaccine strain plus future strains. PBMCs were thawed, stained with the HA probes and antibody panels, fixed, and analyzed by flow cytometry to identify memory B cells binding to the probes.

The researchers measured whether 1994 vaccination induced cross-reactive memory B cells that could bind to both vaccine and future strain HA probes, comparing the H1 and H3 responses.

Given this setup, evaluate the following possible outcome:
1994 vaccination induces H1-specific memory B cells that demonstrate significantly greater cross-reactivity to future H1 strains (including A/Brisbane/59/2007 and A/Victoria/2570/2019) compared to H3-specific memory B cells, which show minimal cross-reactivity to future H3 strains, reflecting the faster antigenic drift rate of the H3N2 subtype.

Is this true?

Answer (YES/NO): YES